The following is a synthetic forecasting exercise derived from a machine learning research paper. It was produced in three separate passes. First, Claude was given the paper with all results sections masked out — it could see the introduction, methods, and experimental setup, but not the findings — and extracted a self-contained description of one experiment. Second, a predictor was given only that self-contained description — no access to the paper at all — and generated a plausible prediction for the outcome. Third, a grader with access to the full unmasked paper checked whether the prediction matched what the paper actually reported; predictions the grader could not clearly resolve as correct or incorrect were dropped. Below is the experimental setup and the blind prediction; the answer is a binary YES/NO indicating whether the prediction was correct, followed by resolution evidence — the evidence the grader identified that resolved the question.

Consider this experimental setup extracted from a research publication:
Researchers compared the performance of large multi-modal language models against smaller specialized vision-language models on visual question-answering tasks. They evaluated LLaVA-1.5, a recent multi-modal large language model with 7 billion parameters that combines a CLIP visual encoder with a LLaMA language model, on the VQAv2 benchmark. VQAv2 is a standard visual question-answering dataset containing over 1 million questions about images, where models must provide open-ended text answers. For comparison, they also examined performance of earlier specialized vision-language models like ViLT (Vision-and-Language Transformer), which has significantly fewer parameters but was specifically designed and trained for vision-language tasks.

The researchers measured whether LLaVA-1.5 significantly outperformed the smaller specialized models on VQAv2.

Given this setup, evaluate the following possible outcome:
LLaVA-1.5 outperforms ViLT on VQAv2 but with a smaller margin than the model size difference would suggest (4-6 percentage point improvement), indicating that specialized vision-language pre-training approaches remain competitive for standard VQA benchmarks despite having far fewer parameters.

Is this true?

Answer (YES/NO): NO